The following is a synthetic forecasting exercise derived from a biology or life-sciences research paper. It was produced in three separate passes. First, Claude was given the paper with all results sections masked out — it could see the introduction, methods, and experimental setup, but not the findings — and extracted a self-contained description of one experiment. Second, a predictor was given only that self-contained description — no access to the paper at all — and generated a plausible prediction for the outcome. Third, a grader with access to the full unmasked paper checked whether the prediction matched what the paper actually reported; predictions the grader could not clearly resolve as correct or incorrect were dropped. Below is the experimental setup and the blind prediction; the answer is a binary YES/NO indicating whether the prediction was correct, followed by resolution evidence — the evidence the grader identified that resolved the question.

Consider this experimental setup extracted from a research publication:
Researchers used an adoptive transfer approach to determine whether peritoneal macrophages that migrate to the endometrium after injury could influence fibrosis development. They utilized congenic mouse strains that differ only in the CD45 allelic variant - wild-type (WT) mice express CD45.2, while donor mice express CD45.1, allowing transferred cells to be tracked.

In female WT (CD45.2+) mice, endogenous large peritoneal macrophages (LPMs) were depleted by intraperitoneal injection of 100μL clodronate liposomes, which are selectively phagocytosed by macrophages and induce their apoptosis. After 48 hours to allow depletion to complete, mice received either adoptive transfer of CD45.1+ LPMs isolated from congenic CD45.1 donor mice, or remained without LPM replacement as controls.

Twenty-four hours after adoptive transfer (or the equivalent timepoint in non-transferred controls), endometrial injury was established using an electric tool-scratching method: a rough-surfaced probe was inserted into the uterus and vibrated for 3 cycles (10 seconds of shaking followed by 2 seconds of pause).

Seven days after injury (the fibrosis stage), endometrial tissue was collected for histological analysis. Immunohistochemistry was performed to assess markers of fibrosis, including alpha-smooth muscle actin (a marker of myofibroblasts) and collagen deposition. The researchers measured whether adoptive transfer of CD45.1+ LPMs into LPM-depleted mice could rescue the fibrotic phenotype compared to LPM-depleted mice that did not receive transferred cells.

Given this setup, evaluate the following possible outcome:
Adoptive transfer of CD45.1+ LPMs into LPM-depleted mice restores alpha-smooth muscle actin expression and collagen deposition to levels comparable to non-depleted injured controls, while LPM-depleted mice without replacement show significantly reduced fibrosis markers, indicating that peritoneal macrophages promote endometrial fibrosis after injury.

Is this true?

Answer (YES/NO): NO